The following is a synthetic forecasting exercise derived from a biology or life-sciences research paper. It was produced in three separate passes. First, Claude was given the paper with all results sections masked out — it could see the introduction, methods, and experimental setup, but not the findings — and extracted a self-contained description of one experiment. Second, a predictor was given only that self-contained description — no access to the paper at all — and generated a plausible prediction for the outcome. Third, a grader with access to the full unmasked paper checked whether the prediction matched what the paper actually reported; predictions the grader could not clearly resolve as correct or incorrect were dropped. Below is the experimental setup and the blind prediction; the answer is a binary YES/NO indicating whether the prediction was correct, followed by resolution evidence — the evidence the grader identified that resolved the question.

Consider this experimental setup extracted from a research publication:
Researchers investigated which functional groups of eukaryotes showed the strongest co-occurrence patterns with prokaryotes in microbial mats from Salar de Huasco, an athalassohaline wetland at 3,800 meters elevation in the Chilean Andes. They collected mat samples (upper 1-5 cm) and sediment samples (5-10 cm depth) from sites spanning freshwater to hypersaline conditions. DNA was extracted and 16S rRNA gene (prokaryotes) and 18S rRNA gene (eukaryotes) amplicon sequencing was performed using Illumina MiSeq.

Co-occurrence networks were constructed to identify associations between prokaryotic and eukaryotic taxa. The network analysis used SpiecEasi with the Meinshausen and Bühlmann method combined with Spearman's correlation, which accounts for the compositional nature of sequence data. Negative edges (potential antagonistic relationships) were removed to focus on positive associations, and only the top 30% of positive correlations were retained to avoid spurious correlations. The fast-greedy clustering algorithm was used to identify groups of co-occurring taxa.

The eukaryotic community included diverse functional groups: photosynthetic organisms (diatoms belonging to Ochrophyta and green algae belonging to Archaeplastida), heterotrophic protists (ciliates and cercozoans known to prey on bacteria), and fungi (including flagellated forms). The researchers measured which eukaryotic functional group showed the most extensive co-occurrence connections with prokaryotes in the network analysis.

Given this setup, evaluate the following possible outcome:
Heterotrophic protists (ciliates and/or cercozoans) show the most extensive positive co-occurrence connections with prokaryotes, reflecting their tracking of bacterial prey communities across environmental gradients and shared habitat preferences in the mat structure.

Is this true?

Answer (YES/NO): NO